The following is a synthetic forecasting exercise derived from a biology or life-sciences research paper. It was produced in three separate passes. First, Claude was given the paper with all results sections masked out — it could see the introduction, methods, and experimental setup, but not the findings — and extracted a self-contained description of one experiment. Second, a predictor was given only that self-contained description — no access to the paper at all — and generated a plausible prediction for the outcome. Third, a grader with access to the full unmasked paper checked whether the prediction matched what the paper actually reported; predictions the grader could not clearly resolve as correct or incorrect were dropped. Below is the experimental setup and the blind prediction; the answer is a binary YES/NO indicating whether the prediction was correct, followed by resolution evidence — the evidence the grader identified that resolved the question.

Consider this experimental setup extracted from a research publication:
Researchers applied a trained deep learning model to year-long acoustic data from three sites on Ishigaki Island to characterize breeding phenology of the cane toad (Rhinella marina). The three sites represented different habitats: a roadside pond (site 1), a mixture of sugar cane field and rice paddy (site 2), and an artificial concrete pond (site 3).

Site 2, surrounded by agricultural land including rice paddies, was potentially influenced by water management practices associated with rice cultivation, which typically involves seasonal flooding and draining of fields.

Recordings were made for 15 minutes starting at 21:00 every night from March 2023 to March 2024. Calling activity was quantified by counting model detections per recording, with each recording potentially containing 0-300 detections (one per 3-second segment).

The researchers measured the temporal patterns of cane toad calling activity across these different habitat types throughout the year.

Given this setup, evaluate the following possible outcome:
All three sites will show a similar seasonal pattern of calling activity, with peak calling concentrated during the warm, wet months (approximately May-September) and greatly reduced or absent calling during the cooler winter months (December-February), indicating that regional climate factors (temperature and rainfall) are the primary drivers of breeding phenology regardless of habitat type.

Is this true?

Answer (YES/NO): NO